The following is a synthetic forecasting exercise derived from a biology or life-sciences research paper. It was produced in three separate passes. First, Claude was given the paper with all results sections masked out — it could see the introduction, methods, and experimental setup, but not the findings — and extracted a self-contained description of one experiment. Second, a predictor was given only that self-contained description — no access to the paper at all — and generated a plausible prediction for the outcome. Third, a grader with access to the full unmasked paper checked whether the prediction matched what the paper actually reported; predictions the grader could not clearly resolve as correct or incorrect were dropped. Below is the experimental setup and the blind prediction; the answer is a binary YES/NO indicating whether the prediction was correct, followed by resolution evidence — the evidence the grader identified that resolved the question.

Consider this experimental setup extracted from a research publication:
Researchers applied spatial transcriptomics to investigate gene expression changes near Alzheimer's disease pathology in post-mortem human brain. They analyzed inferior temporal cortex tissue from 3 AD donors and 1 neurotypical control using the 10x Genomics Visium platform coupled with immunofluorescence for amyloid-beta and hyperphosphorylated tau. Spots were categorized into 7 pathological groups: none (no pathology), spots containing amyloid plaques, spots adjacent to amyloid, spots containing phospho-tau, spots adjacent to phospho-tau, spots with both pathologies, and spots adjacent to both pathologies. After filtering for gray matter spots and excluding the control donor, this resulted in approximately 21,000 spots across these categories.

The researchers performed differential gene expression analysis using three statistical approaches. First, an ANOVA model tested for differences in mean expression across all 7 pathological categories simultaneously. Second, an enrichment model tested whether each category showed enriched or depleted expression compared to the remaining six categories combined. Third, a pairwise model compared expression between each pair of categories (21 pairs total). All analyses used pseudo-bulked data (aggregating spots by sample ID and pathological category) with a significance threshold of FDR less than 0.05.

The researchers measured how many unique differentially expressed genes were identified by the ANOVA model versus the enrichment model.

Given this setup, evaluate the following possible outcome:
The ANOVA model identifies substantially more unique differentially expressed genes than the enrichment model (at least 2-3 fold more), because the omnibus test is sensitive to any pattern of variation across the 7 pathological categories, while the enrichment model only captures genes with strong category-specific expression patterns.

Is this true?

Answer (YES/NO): NO